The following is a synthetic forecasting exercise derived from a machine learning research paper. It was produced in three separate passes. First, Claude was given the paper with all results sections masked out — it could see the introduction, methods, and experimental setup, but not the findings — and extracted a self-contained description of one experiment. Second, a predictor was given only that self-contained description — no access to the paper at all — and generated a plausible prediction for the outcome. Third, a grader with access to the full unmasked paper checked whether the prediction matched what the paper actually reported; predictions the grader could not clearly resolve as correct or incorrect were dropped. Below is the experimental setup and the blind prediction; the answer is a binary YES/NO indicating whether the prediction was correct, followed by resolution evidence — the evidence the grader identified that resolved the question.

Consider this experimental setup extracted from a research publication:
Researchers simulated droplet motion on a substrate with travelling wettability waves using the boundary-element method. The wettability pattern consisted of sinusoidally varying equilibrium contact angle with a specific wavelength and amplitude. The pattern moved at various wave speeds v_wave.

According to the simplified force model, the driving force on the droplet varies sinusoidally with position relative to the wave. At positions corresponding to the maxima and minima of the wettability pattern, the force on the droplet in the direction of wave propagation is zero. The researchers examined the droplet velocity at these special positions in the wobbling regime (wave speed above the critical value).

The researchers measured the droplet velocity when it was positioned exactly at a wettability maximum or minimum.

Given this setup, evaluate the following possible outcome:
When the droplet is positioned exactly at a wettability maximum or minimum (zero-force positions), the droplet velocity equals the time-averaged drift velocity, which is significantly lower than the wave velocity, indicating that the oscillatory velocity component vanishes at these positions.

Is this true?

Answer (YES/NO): NO